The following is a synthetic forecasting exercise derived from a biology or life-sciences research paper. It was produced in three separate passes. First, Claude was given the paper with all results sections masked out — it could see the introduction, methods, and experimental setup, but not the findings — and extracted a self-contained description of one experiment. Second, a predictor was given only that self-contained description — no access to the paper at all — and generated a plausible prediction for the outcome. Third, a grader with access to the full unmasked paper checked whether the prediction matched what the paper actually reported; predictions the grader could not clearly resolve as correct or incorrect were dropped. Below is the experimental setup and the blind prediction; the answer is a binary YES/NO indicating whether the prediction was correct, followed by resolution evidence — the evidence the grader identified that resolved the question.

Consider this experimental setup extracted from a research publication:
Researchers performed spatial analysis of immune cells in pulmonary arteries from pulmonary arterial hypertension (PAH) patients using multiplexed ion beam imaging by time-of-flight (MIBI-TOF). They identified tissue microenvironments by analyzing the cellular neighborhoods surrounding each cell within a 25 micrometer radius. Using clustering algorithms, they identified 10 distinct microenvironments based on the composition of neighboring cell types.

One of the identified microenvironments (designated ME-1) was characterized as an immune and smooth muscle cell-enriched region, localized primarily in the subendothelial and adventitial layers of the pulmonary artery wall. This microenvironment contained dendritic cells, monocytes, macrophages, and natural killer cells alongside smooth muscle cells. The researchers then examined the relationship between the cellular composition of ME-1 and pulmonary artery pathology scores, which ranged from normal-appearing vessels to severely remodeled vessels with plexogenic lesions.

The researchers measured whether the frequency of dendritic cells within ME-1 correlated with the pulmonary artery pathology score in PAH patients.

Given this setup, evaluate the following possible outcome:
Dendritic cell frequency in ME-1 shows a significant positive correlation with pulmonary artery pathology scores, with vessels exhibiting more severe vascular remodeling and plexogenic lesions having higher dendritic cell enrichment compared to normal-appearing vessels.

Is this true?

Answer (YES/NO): YES